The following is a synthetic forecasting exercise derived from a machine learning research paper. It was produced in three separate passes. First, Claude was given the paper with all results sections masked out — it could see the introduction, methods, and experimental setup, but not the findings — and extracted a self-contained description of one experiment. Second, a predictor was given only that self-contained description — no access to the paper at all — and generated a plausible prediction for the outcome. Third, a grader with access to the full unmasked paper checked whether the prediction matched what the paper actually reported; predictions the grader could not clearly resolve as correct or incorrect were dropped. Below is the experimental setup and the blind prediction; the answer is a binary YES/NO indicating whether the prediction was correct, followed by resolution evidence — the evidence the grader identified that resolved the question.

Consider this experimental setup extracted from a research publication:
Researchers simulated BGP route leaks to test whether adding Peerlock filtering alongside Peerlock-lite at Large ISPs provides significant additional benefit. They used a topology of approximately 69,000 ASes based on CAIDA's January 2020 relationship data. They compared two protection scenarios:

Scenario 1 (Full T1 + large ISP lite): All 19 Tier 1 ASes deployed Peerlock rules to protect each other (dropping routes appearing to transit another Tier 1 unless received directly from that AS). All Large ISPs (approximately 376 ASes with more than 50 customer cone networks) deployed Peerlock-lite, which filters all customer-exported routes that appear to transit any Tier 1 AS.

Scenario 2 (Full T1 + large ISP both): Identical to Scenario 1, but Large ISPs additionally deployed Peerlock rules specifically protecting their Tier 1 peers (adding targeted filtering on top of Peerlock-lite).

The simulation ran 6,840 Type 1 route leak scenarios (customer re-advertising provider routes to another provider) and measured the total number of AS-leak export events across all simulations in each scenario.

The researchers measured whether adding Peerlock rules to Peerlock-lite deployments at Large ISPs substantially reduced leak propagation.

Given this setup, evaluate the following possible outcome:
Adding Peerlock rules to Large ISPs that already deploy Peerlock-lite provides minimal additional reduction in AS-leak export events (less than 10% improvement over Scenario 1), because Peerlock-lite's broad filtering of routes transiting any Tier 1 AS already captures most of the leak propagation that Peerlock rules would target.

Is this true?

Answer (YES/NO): NO